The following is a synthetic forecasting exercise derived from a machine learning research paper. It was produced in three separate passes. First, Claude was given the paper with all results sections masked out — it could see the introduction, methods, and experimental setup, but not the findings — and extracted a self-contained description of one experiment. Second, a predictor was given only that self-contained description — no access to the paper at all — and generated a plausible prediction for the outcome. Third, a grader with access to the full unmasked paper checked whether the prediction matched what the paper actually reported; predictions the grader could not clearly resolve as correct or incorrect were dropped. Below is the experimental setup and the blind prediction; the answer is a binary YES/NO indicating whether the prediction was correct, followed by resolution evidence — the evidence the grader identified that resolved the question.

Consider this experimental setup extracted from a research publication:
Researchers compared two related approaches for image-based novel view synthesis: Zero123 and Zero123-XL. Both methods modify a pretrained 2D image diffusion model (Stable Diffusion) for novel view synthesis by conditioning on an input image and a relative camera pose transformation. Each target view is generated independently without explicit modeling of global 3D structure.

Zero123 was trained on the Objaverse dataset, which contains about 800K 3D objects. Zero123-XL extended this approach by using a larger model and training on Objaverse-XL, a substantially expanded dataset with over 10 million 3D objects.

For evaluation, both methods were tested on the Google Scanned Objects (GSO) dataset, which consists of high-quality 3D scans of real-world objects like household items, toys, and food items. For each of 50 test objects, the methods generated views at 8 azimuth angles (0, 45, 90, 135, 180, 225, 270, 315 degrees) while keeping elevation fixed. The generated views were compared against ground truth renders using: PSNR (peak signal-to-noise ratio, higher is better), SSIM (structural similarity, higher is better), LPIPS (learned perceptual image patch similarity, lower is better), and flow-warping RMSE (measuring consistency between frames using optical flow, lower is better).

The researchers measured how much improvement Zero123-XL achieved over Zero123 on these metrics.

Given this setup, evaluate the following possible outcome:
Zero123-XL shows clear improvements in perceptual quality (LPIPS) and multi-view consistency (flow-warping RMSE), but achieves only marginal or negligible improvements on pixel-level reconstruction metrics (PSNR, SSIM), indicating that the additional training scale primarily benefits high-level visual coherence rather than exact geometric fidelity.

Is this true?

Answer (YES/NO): NO